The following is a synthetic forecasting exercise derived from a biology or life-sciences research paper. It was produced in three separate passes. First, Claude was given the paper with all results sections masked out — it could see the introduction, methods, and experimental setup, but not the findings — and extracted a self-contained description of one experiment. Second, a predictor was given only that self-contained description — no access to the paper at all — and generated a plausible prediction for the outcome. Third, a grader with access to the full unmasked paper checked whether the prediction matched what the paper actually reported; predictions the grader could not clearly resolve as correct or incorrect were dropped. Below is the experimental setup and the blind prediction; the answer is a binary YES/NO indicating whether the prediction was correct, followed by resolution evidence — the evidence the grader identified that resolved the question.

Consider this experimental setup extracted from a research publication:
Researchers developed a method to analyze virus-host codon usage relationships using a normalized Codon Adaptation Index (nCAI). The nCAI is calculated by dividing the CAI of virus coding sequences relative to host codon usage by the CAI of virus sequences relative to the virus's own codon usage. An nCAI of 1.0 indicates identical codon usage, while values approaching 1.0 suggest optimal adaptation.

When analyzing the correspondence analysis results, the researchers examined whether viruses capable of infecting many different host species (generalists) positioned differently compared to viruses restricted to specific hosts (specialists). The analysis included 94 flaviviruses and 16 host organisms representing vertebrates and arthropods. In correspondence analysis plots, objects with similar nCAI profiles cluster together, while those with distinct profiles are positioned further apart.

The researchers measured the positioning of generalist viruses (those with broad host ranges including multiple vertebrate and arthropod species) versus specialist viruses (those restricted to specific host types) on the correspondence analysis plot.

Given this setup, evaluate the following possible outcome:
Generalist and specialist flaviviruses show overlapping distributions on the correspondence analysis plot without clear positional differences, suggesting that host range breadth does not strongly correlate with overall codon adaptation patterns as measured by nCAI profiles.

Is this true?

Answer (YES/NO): NO